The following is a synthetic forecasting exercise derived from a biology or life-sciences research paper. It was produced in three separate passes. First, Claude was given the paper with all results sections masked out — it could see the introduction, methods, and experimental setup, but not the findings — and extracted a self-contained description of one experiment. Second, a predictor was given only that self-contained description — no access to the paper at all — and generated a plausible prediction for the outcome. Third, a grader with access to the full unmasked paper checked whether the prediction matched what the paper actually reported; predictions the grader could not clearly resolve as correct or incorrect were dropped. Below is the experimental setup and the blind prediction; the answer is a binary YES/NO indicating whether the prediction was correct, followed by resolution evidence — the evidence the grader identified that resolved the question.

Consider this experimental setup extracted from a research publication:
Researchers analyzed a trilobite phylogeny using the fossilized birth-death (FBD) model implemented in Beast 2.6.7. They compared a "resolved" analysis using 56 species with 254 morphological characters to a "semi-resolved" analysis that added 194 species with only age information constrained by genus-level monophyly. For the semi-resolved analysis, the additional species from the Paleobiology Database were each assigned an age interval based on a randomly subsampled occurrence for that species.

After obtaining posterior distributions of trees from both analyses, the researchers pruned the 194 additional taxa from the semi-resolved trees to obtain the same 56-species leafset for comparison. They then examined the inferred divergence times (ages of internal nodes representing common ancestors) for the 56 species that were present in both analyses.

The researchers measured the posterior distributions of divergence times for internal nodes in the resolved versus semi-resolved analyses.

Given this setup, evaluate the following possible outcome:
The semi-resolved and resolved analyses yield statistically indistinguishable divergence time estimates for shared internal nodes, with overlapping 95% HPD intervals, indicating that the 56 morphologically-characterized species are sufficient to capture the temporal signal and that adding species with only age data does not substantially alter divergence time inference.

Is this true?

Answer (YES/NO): NO